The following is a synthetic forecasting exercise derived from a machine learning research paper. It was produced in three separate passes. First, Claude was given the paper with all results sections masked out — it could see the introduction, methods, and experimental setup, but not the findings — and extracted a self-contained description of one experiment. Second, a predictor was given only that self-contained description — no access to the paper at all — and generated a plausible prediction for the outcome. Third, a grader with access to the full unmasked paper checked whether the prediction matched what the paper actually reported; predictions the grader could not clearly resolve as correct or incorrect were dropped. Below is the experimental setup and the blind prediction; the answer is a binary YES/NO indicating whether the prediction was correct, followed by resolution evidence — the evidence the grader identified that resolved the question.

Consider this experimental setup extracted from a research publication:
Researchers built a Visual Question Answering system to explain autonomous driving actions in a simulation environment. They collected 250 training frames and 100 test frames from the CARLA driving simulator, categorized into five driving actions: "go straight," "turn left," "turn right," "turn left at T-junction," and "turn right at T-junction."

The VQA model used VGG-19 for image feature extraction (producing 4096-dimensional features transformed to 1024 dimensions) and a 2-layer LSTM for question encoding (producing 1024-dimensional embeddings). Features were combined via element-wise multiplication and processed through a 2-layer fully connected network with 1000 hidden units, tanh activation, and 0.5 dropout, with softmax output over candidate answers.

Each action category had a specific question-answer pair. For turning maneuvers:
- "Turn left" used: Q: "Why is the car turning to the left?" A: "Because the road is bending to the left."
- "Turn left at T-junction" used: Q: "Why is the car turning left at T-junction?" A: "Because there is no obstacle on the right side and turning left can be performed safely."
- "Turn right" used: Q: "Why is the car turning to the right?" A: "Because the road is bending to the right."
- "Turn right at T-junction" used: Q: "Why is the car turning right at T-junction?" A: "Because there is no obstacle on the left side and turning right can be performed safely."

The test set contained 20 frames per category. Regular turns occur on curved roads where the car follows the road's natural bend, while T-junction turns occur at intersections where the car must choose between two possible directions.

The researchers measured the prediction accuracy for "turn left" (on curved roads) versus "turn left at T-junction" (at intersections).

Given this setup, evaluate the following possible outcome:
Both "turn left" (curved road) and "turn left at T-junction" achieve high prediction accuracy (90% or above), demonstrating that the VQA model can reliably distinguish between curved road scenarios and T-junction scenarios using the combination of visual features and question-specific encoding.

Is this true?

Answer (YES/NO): NO